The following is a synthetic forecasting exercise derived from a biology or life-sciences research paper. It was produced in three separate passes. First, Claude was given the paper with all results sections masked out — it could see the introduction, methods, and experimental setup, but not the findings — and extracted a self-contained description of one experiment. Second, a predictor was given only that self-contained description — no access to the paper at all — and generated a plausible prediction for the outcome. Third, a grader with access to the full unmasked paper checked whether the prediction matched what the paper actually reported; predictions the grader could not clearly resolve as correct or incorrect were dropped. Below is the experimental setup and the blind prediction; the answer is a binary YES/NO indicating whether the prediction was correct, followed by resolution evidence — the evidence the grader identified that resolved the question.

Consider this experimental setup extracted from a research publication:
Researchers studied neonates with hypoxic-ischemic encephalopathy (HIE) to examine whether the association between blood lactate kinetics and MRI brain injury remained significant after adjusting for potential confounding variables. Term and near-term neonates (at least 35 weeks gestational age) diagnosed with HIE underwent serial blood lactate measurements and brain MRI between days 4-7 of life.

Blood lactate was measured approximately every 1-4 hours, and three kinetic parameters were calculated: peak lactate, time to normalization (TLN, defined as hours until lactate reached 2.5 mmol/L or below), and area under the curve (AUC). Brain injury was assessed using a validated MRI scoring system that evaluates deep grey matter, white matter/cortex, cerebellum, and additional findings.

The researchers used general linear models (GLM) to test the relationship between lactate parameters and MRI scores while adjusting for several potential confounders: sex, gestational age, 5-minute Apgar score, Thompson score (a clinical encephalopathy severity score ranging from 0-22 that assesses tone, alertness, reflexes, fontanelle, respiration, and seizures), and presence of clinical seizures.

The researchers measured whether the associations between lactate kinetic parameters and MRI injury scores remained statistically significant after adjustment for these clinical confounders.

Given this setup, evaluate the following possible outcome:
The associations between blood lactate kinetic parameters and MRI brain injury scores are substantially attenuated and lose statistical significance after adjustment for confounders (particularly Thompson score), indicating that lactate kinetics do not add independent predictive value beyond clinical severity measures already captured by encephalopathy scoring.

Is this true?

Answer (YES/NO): NO